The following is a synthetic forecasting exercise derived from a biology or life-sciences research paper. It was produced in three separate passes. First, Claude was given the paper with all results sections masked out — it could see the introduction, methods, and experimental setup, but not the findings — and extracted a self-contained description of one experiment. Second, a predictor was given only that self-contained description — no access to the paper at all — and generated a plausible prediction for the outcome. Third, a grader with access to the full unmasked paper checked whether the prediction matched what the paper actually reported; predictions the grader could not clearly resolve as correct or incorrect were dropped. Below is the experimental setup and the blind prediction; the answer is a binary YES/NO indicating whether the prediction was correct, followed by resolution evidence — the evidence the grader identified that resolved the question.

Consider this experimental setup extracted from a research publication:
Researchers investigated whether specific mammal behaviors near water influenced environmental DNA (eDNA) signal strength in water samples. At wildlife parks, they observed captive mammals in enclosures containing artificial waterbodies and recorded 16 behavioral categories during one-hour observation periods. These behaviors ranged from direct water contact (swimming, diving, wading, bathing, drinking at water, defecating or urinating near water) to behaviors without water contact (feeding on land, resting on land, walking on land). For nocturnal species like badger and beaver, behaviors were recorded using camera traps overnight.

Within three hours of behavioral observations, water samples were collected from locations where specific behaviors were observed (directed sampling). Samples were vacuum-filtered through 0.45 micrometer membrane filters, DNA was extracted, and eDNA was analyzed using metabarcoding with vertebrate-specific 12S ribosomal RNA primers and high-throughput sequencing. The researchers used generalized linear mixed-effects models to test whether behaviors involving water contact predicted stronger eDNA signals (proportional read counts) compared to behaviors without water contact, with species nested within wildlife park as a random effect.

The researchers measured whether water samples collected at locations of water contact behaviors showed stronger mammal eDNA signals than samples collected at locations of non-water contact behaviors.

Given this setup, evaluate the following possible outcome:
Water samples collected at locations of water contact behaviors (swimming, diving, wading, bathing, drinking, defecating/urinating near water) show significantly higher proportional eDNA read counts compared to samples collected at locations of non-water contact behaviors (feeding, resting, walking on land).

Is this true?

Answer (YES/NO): NO